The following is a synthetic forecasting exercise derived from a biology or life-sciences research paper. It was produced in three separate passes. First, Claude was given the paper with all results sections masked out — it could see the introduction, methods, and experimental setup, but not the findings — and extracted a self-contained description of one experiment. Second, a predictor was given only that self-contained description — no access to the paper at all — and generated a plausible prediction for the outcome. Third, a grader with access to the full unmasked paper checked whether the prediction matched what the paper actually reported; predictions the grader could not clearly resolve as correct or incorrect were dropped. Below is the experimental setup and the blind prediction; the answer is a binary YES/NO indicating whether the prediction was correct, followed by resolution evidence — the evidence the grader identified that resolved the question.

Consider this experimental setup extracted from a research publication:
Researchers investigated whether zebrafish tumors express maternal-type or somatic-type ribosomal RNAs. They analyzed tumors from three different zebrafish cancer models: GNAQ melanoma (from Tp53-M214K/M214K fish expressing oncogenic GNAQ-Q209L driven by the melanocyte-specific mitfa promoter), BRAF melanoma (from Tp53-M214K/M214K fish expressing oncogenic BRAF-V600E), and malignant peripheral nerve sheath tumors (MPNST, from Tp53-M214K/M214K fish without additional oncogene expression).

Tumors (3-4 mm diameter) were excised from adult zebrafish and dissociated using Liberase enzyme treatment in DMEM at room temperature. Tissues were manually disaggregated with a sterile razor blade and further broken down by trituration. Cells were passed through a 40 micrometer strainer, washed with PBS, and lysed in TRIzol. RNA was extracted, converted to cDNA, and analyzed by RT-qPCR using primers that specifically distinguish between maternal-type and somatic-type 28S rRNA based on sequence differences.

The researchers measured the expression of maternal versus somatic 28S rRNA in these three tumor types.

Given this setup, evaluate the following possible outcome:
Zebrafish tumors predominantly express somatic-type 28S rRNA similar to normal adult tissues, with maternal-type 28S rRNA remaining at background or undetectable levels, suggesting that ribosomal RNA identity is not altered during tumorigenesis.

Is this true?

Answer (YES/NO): YES